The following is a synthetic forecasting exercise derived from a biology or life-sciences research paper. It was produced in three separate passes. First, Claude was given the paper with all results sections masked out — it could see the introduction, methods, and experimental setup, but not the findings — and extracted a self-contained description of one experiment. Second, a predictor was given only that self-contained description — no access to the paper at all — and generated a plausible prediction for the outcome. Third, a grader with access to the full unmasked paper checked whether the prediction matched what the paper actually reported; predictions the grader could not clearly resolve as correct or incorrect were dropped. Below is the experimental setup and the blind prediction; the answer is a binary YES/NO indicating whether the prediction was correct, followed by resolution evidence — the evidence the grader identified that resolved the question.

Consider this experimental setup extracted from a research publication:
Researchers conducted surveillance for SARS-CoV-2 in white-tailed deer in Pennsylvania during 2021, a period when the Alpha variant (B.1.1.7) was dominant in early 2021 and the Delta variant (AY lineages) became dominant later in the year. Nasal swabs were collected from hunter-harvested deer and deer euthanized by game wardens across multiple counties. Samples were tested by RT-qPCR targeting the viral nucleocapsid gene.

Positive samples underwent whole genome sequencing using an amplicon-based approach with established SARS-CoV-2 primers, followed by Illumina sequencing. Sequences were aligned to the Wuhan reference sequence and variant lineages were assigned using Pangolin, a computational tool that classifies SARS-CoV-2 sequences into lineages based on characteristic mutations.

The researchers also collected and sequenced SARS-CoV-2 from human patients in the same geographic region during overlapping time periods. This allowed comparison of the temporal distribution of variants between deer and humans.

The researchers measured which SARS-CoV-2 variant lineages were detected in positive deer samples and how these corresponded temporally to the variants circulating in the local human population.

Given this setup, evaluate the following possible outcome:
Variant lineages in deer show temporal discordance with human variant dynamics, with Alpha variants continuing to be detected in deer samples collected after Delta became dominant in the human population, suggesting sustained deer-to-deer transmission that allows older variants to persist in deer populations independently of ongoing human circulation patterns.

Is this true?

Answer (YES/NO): YES